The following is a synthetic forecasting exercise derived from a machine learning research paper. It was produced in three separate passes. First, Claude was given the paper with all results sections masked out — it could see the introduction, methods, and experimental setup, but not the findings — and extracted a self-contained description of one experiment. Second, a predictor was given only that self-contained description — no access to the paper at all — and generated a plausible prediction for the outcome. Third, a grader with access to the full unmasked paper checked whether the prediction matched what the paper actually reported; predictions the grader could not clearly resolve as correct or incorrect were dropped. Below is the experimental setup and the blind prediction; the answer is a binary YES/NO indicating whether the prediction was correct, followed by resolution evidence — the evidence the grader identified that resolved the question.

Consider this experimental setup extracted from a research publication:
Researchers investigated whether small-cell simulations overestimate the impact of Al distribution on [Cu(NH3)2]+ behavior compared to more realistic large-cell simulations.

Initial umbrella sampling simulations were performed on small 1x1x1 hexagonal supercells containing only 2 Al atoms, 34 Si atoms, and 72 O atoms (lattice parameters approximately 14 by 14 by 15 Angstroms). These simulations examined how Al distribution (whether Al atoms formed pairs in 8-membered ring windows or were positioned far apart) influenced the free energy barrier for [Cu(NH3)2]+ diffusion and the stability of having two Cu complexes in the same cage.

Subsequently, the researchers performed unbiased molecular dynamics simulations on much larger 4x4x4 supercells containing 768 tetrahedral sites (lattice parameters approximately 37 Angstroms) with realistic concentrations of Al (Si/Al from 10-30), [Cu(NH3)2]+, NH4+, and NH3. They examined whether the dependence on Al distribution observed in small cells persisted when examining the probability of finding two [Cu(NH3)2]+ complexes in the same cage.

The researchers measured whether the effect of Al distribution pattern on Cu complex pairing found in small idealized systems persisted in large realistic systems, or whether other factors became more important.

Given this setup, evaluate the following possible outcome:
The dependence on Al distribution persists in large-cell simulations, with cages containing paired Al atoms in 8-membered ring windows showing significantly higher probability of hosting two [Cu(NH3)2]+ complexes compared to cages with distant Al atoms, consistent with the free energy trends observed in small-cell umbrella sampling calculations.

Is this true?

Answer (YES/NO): NO